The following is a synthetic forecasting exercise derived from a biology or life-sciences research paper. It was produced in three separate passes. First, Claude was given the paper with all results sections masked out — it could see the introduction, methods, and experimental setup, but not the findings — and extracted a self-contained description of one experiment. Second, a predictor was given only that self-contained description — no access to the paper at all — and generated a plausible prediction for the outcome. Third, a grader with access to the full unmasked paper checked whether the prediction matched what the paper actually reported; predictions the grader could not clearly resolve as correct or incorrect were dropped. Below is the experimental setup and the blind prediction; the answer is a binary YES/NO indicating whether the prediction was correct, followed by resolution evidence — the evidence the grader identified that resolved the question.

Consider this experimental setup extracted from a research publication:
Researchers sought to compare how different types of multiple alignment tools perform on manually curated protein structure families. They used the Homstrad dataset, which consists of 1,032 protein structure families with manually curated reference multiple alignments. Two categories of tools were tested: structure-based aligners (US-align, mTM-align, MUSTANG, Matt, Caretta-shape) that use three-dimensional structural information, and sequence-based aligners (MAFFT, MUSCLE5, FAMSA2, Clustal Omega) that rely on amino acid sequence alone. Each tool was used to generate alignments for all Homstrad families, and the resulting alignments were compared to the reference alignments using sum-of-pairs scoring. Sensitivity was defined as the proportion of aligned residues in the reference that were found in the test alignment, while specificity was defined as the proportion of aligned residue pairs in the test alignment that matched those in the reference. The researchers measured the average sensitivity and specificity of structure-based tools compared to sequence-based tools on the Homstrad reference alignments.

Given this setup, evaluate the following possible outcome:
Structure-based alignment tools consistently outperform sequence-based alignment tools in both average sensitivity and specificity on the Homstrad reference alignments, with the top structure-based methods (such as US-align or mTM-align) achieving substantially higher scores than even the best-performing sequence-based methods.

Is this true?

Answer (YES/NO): YES